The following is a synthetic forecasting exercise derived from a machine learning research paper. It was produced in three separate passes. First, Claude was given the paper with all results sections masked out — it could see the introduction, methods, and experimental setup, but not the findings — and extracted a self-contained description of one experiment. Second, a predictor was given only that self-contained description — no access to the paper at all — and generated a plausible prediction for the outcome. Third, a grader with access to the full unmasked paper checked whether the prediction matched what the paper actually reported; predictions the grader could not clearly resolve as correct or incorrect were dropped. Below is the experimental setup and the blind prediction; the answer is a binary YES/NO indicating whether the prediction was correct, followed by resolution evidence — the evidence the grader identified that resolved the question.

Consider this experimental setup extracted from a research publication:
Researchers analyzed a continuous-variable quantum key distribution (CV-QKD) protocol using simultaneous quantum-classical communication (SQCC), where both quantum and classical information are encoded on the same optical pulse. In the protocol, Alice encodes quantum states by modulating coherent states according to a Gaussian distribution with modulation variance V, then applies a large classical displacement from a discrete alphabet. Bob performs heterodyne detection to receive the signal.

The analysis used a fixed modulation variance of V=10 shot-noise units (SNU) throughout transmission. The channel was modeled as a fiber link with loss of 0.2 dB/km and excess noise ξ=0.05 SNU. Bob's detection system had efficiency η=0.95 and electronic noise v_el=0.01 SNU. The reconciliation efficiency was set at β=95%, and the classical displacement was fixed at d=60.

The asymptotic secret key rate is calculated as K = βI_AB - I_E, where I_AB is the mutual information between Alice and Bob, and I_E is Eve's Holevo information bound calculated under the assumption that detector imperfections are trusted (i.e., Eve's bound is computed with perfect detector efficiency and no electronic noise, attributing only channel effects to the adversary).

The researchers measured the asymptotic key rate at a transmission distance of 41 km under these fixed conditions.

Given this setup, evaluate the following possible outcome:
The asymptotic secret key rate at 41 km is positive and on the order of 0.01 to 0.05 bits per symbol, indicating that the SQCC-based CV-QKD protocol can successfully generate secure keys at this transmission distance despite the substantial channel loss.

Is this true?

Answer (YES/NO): NO